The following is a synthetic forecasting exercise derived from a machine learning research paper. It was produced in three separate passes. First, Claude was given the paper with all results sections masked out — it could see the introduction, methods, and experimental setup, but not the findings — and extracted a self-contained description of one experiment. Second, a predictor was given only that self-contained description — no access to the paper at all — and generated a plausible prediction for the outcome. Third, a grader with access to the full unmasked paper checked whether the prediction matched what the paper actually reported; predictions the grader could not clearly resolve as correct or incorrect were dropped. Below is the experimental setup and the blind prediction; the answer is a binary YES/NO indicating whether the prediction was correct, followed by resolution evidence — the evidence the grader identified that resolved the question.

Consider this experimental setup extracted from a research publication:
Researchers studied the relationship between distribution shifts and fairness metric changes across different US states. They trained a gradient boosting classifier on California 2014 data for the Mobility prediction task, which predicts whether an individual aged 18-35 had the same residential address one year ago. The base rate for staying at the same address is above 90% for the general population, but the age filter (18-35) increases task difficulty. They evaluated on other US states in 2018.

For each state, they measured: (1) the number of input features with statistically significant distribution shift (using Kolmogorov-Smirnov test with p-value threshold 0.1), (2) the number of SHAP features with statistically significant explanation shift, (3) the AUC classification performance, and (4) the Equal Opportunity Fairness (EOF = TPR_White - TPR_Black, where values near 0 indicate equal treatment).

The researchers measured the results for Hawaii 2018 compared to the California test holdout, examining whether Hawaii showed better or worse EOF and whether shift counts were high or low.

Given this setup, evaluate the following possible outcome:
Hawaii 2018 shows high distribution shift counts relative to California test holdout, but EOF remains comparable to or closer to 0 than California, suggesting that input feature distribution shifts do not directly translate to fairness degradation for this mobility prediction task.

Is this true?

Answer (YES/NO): NO